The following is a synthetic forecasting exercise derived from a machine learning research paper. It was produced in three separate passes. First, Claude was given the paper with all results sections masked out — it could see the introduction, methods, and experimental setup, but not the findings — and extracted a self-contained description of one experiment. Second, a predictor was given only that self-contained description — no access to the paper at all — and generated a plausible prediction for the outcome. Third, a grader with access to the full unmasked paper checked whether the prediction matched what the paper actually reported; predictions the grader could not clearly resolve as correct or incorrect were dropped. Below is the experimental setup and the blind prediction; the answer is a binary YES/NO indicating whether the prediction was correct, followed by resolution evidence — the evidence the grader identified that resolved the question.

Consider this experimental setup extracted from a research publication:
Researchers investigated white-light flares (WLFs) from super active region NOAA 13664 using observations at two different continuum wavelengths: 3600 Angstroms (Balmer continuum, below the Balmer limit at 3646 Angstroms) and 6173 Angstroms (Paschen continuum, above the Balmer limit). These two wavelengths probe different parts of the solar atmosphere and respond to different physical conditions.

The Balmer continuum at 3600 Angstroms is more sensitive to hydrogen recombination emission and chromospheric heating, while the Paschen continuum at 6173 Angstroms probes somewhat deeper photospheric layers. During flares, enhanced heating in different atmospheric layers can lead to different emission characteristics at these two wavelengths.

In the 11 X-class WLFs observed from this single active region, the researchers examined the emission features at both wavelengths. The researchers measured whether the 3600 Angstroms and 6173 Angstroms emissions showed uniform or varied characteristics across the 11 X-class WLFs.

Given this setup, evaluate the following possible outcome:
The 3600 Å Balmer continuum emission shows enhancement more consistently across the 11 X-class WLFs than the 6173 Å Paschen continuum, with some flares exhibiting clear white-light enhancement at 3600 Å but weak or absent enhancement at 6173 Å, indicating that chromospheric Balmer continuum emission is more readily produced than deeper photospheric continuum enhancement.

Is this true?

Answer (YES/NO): YES